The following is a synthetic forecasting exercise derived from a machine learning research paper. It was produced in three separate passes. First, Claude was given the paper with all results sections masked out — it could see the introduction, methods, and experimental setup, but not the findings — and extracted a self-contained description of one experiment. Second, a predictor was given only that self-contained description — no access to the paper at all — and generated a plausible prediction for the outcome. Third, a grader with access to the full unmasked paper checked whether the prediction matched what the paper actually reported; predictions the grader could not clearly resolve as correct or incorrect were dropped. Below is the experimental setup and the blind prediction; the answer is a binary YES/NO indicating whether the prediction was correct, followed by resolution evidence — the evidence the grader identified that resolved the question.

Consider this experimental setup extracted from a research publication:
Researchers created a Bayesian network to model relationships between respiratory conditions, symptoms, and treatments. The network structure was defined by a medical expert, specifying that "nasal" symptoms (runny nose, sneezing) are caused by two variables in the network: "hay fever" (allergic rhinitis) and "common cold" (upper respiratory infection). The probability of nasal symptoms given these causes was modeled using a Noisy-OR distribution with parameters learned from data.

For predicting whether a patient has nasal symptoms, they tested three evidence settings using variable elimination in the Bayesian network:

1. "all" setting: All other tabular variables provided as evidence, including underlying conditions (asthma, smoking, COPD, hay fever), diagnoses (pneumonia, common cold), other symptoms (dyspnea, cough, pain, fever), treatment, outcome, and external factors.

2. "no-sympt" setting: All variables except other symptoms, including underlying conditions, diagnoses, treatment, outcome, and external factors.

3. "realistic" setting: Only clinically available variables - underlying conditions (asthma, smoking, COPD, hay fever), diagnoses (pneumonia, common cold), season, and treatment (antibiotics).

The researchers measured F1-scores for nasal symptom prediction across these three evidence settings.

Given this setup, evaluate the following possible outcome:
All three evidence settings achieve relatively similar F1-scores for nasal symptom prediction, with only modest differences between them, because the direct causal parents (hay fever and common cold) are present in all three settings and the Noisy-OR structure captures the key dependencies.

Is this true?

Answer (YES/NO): YES